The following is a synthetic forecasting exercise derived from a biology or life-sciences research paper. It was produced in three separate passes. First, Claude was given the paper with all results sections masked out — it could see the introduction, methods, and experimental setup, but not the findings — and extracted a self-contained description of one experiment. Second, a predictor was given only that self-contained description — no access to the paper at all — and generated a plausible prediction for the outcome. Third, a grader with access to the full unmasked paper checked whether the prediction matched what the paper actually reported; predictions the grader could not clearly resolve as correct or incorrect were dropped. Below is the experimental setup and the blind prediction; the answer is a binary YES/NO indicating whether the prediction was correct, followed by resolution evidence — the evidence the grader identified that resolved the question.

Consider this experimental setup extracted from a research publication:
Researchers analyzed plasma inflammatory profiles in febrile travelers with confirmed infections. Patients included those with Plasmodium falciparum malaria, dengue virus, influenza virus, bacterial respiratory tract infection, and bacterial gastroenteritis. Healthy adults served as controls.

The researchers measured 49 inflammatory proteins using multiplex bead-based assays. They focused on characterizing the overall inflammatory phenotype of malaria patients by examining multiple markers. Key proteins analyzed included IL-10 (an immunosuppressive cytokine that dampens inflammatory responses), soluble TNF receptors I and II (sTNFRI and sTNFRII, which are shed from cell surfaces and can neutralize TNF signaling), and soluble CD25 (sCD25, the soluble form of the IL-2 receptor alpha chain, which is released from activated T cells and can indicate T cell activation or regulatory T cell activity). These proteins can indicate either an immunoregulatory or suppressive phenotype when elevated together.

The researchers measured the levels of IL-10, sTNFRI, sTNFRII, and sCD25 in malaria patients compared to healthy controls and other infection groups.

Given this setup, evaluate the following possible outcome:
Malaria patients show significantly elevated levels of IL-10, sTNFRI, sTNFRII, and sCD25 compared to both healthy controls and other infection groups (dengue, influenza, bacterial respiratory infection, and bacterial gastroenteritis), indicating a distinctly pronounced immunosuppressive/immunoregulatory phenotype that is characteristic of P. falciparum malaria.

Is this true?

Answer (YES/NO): YES